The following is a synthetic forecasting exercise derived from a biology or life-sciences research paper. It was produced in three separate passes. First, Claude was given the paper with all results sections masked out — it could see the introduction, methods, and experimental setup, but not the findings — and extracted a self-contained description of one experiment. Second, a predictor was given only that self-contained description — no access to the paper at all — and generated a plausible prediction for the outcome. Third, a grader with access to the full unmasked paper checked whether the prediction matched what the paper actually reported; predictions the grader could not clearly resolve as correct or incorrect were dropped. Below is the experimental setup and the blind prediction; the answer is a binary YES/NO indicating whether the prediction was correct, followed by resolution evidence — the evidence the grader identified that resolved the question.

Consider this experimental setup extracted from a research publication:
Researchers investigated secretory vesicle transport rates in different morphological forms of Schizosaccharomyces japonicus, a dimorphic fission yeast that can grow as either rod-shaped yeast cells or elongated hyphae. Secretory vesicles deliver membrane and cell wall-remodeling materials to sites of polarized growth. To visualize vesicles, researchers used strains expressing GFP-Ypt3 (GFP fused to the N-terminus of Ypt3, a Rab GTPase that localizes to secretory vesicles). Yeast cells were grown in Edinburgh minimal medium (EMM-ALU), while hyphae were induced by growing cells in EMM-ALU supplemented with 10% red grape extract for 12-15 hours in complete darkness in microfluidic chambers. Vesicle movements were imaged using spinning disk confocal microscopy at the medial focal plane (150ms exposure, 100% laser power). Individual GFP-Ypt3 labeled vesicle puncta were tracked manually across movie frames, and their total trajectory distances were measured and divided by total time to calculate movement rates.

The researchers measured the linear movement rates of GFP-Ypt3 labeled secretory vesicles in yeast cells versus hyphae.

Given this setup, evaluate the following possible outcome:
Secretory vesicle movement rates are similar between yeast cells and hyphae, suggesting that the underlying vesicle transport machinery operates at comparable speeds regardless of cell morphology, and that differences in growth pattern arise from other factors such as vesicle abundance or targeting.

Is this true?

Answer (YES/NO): NO